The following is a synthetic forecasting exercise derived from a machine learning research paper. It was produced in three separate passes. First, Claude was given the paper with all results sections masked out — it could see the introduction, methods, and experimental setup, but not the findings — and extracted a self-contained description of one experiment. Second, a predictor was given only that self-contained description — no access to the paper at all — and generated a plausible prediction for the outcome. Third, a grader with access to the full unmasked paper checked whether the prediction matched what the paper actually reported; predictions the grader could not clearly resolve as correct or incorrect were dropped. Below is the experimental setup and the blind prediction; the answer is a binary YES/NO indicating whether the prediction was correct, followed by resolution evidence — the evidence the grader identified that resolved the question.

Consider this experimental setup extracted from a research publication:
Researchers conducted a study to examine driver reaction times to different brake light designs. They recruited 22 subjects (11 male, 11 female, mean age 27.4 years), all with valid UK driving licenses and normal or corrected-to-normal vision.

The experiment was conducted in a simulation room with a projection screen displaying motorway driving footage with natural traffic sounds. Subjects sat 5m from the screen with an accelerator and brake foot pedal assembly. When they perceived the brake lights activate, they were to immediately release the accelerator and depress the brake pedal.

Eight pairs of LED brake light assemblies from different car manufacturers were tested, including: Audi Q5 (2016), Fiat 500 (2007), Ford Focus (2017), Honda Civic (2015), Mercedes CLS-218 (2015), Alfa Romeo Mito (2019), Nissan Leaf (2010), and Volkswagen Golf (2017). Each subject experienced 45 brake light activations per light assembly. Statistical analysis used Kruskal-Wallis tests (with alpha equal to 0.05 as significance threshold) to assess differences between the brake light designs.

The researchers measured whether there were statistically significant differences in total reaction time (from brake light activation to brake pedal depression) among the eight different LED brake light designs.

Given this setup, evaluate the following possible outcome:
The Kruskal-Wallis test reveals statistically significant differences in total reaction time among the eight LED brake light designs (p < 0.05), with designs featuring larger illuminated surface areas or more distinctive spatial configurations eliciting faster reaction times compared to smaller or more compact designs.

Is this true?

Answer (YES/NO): NO